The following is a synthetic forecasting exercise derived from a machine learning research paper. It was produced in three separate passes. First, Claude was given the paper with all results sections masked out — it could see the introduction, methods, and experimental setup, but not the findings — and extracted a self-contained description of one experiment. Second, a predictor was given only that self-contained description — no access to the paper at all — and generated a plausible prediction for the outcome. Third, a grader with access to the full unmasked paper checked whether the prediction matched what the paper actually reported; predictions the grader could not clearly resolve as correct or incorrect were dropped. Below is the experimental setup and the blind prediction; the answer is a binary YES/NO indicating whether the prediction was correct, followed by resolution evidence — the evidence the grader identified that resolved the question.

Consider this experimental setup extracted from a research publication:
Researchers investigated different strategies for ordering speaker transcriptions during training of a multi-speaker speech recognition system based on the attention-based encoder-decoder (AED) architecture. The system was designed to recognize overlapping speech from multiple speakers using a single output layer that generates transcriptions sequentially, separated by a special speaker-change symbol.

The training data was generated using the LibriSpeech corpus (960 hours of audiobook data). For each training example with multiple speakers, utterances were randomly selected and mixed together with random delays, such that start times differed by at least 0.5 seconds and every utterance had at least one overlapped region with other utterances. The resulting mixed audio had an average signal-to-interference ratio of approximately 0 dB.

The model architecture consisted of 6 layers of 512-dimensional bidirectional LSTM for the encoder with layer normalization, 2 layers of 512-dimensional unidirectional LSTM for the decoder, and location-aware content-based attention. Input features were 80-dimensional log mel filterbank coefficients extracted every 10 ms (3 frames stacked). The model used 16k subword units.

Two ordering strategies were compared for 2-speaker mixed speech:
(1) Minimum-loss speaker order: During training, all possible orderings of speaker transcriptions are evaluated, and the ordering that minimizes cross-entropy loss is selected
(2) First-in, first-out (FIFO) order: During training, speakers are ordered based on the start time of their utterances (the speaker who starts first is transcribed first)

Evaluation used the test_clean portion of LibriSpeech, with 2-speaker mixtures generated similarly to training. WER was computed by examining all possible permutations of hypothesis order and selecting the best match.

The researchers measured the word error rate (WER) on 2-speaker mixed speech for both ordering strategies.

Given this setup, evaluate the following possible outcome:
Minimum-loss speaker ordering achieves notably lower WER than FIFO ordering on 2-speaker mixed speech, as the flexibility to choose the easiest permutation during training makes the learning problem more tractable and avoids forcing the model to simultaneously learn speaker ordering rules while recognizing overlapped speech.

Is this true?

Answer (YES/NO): NO